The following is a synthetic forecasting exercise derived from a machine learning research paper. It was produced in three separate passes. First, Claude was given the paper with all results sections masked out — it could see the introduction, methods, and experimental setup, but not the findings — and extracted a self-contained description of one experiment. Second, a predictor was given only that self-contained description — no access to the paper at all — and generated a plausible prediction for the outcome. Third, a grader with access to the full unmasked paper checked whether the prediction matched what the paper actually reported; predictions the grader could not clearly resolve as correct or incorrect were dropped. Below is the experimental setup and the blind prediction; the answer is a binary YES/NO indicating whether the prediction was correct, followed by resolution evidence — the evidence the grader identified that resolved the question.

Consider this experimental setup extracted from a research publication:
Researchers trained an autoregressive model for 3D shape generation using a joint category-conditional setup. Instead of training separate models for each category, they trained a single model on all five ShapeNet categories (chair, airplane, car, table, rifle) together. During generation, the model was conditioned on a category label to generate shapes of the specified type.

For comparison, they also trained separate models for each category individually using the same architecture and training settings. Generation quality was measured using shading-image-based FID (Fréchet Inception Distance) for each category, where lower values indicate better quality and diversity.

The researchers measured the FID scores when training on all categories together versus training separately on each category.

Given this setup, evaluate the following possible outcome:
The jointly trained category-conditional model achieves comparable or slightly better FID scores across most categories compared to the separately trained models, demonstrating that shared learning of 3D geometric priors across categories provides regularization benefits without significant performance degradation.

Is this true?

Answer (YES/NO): NO